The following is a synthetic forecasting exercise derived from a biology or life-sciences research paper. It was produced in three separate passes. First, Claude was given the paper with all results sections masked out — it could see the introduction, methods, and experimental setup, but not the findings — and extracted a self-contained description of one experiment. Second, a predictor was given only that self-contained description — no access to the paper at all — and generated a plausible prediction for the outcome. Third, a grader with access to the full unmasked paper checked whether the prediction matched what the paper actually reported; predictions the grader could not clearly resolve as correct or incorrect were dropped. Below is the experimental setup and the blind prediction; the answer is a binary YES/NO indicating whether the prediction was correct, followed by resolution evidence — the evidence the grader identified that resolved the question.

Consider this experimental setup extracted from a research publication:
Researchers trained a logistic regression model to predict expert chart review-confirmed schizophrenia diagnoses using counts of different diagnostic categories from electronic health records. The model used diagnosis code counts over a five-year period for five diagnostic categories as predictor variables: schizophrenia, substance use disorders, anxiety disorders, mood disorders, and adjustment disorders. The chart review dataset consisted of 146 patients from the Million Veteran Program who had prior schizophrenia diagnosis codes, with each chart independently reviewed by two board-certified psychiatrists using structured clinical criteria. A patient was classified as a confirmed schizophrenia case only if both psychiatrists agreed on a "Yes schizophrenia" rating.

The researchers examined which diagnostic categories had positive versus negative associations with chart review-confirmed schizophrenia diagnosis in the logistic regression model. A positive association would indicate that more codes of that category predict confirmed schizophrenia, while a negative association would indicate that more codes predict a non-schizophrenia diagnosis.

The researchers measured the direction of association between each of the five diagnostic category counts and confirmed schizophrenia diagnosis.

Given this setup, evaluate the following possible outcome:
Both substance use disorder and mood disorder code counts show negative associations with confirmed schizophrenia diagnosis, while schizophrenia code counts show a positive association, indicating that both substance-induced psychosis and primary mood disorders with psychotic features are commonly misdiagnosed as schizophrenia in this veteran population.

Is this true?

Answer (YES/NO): NO